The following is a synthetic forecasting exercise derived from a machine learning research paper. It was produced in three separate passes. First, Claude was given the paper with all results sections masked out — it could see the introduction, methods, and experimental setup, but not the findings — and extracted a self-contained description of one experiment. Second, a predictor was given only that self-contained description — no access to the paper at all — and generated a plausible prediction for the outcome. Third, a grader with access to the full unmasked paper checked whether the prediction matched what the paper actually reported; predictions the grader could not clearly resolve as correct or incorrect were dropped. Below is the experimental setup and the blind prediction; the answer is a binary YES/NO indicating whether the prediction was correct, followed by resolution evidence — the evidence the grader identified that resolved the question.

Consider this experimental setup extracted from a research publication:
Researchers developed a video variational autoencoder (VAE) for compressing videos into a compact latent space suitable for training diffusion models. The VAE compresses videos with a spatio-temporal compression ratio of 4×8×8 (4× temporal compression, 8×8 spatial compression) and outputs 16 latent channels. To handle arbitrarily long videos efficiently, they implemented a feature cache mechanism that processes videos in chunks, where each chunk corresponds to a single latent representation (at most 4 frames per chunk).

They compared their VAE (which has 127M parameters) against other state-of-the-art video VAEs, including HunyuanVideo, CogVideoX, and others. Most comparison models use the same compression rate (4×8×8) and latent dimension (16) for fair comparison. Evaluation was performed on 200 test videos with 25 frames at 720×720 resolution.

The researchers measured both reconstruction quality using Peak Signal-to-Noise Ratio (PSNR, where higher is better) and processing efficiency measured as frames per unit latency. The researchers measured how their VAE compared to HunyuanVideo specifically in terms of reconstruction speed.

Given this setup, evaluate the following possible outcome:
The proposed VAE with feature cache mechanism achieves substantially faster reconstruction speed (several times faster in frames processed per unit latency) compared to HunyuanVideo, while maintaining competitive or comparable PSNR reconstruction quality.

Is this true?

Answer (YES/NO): YES